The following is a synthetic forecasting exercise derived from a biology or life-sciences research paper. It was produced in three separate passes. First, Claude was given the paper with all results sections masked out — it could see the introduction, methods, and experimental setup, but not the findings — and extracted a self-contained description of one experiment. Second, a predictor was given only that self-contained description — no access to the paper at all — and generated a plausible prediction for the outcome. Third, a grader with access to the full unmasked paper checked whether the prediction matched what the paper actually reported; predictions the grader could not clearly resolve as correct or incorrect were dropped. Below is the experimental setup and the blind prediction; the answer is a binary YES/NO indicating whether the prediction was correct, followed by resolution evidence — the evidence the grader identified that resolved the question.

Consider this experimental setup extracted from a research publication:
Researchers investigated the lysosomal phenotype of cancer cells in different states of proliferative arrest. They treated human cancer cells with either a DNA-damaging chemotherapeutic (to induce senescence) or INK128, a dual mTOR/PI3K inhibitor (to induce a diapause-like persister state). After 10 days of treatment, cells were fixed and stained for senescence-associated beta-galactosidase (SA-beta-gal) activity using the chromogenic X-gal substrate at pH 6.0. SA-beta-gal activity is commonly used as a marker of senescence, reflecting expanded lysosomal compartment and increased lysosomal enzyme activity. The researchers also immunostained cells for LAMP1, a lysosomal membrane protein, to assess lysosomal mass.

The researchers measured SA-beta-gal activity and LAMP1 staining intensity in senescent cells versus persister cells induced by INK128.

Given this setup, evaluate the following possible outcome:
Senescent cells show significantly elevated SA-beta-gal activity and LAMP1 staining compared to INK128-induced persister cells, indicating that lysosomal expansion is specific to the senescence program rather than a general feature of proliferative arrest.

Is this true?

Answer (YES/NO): NO